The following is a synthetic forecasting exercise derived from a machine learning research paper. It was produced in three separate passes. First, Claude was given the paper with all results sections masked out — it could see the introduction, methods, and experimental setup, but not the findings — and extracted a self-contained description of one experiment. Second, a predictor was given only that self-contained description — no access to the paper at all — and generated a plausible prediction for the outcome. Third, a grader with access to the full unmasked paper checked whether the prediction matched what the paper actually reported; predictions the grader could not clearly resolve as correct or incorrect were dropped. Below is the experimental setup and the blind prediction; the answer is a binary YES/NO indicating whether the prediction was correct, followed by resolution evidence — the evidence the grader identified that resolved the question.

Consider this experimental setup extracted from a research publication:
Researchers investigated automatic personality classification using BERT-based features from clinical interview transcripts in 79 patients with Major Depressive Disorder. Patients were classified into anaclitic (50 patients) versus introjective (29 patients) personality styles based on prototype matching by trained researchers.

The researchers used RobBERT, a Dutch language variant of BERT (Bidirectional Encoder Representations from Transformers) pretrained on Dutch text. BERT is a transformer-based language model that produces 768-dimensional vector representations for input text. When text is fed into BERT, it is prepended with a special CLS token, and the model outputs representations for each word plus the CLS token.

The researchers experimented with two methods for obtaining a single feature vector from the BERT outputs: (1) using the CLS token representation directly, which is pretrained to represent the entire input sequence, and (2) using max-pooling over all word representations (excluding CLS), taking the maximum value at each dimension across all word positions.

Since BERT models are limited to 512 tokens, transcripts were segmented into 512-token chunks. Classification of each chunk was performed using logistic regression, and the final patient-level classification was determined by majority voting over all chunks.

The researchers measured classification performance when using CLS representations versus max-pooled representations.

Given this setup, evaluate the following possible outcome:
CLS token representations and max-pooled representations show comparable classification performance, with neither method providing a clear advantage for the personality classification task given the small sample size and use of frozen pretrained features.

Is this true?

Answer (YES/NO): NO